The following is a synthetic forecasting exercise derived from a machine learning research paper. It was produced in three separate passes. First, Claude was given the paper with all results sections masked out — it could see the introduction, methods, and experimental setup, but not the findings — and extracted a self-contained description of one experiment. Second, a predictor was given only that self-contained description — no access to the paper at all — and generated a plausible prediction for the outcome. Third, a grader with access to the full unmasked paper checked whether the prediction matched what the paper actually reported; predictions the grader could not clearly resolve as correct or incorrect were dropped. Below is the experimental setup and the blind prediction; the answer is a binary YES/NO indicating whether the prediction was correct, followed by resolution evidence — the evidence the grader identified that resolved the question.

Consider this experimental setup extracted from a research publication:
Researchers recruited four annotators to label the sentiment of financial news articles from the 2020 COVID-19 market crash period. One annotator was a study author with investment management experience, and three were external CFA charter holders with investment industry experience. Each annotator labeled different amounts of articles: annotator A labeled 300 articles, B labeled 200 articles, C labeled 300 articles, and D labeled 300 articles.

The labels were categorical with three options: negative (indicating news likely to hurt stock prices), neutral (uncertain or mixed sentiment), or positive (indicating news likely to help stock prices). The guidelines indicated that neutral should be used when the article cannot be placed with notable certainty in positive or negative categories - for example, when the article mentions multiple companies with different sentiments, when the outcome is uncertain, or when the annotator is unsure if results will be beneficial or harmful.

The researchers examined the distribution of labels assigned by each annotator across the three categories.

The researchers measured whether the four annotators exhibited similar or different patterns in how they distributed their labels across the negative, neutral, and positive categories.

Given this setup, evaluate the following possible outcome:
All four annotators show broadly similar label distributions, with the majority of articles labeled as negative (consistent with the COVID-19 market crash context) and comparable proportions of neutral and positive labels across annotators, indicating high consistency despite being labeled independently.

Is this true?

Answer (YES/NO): NO